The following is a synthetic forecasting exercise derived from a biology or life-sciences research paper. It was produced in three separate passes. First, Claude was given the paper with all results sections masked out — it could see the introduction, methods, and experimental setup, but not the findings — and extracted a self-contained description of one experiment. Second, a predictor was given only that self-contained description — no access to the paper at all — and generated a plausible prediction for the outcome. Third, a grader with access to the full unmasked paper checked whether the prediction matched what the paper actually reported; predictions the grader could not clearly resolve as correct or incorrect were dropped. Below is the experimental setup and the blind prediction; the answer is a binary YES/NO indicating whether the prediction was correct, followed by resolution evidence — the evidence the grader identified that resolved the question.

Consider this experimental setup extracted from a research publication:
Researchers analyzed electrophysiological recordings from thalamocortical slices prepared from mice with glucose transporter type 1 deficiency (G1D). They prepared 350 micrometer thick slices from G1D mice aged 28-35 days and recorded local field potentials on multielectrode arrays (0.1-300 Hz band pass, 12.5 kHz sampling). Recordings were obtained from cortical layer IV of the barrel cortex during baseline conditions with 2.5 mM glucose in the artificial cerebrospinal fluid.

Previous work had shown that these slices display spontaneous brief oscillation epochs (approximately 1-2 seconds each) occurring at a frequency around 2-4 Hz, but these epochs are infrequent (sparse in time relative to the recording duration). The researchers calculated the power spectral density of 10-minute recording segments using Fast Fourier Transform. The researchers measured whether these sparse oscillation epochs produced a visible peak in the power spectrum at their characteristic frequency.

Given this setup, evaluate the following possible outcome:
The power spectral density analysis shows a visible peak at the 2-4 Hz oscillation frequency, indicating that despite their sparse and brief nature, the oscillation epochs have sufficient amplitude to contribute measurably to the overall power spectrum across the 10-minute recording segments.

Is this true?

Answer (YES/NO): NO